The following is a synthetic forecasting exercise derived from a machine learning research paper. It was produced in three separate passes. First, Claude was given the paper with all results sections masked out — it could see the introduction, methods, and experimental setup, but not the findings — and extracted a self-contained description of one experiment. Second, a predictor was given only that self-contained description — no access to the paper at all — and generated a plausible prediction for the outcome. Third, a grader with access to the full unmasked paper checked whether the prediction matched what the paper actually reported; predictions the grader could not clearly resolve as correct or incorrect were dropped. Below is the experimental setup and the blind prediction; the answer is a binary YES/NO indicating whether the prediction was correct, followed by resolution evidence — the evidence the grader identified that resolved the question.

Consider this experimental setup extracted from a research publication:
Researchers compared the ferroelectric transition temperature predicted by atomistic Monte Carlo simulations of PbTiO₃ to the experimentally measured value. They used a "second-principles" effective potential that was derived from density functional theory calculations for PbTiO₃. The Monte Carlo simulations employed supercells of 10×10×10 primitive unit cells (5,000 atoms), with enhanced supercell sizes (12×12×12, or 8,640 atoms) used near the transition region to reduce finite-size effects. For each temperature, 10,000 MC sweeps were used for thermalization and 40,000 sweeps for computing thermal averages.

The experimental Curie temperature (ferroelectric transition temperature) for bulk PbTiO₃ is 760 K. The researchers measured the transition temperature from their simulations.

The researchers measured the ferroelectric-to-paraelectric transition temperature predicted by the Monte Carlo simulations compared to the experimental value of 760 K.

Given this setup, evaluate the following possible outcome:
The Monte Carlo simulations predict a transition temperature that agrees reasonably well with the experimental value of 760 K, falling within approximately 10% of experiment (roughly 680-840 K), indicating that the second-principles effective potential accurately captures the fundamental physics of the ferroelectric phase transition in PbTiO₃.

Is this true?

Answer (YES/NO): NO